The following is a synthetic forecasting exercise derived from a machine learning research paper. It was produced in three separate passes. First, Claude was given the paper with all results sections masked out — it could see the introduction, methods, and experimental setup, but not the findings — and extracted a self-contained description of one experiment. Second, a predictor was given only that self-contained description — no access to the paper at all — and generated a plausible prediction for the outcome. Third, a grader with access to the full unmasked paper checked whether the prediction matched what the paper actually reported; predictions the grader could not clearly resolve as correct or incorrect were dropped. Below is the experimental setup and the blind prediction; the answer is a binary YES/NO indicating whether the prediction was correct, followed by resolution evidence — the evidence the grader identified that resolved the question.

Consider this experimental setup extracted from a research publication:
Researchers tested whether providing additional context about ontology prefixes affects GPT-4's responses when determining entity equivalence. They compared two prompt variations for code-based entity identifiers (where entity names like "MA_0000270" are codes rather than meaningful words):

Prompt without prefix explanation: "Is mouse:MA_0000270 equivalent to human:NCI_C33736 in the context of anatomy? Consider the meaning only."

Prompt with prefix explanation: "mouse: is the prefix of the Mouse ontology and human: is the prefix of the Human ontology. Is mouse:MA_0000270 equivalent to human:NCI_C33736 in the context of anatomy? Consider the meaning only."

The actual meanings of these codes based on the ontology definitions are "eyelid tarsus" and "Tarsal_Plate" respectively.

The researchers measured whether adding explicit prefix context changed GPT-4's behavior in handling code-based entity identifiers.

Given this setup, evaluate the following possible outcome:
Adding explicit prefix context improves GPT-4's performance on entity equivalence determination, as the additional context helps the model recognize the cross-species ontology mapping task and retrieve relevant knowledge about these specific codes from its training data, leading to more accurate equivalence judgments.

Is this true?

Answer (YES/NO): NO